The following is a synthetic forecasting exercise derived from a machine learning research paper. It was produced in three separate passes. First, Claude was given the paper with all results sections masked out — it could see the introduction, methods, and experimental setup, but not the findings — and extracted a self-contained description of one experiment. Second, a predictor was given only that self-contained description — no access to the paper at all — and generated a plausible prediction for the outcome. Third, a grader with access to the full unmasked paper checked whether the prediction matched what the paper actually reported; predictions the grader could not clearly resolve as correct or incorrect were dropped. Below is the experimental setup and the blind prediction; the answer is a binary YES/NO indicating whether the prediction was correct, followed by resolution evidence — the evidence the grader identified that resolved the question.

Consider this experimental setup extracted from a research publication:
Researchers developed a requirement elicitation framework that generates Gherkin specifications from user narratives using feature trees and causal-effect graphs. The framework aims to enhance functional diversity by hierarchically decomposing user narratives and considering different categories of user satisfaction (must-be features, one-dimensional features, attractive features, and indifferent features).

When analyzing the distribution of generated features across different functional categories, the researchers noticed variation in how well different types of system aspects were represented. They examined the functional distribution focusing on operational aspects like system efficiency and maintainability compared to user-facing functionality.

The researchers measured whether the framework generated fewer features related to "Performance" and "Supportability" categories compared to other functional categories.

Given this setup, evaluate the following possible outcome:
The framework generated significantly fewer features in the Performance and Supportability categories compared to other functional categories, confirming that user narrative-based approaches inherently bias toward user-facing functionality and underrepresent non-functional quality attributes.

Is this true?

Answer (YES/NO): NO